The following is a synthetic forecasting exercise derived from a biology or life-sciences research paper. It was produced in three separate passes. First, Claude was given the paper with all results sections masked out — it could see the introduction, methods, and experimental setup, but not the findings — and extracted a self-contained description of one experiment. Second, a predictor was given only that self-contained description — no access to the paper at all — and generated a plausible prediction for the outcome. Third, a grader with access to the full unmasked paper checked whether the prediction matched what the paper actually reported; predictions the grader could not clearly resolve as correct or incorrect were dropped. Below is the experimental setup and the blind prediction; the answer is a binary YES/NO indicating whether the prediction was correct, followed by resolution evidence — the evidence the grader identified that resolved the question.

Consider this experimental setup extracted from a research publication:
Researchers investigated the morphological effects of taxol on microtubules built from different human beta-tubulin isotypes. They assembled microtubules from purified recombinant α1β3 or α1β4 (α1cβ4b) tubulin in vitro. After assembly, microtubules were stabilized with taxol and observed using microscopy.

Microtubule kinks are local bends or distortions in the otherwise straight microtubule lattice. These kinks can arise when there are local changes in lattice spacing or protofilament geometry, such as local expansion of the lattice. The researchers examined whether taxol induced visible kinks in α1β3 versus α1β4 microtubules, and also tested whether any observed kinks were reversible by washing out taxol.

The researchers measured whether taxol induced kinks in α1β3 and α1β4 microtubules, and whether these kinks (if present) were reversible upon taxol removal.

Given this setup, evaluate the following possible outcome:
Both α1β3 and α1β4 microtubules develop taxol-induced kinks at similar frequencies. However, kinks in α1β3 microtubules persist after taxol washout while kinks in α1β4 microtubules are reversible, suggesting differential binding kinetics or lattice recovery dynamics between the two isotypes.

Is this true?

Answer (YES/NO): NO